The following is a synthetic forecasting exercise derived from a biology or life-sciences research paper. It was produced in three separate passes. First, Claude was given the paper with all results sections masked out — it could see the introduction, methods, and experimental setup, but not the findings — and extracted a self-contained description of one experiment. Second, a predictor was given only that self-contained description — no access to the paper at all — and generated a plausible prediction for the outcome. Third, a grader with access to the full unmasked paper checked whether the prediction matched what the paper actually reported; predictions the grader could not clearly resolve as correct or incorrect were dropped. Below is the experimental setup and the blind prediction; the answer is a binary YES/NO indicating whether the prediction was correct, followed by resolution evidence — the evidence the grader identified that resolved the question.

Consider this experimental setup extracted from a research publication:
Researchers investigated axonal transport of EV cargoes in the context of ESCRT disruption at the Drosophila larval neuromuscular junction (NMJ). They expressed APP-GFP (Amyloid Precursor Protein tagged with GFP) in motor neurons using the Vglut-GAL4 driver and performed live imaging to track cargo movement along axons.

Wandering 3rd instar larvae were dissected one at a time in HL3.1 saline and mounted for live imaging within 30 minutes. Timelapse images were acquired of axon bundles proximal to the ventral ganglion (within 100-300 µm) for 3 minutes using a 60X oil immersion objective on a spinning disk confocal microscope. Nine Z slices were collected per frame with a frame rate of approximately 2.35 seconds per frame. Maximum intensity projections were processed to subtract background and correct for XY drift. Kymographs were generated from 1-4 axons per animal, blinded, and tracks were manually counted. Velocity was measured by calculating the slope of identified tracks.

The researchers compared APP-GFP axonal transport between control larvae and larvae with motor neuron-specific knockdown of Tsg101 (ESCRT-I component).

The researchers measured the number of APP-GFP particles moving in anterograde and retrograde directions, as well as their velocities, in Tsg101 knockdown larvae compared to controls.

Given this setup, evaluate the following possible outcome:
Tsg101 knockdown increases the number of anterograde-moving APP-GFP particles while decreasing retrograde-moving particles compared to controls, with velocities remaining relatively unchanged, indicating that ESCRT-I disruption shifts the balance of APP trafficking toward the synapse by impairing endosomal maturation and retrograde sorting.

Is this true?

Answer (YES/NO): NO